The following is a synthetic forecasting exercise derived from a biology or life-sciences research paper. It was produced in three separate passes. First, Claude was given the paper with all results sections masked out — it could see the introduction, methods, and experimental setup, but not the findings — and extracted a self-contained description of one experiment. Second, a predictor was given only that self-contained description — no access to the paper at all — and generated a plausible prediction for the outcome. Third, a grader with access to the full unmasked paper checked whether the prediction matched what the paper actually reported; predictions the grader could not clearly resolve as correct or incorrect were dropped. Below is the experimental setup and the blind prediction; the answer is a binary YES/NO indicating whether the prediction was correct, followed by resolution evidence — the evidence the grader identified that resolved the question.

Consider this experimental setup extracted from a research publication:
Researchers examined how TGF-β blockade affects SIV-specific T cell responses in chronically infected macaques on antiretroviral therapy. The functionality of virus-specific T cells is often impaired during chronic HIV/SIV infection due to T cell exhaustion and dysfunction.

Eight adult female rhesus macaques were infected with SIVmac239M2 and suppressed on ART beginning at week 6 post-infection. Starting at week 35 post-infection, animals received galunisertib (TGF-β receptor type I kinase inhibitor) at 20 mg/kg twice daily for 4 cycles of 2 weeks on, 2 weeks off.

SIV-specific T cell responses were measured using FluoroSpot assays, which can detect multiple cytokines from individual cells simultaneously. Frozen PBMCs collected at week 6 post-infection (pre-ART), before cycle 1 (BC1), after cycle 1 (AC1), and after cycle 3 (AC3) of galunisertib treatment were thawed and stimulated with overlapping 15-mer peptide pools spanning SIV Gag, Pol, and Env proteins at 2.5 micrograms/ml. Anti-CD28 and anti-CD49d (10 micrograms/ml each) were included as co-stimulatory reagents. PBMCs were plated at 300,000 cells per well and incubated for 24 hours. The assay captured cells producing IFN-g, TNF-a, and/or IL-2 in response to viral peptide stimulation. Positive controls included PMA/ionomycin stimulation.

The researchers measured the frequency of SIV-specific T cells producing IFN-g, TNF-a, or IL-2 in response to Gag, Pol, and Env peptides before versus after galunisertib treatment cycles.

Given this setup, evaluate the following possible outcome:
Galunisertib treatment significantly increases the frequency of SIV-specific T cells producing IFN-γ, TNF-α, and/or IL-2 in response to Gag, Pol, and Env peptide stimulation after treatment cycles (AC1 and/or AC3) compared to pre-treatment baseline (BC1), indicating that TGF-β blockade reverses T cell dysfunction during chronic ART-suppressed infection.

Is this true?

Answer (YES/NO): YES